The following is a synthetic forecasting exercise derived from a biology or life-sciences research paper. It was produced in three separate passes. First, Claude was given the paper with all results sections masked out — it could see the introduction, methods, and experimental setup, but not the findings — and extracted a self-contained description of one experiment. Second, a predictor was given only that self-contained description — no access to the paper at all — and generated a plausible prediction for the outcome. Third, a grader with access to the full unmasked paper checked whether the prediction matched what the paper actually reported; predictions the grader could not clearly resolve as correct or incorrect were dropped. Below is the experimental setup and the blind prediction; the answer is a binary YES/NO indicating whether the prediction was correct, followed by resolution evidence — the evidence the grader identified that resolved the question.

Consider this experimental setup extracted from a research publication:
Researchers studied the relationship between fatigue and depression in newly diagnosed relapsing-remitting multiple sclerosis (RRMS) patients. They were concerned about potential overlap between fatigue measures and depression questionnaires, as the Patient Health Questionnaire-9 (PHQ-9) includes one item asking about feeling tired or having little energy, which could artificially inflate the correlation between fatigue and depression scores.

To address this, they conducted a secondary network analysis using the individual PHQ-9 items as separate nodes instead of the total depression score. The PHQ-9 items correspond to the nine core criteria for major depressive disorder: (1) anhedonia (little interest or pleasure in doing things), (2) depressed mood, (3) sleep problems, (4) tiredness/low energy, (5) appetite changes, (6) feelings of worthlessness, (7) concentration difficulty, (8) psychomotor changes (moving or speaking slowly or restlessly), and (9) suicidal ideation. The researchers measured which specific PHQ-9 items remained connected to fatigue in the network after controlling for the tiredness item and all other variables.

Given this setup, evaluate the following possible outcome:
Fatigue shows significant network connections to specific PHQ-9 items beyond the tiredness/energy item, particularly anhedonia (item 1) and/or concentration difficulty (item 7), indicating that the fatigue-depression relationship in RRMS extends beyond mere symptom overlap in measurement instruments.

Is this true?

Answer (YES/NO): YES